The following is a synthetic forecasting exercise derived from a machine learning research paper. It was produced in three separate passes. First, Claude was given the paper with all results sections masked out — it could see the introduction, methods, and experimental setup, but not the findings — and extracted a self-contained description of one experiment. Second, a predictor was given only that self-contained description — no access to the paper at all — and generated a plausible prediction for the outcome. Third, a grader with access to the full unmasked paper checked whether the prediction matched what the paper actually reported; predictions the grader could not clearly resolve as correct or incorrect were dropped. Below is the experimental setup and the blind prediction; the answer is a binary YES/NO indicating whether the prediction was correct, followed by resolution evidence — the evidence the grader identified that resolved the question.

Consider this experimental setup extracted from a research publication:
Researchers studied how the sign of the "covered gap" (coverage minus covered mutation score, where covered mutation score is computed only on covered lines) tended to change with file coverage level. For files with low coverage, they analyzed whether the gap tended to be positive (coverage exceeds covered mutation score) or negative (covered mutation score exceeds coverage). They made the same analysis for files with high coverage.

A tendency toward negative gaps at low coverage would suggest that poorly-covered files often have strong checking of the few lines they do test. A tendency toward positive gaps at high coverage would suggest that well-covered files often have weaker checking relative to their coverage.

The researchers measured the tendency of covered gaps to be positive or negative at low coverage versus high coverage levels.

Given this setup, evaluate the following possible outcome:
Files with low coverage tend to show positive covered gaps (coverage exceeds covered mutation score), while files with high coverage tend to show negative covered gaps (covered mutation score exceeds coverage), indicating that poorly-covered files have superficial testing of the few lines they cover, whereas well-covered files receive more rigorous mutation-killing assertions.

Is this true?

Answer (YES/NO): NO